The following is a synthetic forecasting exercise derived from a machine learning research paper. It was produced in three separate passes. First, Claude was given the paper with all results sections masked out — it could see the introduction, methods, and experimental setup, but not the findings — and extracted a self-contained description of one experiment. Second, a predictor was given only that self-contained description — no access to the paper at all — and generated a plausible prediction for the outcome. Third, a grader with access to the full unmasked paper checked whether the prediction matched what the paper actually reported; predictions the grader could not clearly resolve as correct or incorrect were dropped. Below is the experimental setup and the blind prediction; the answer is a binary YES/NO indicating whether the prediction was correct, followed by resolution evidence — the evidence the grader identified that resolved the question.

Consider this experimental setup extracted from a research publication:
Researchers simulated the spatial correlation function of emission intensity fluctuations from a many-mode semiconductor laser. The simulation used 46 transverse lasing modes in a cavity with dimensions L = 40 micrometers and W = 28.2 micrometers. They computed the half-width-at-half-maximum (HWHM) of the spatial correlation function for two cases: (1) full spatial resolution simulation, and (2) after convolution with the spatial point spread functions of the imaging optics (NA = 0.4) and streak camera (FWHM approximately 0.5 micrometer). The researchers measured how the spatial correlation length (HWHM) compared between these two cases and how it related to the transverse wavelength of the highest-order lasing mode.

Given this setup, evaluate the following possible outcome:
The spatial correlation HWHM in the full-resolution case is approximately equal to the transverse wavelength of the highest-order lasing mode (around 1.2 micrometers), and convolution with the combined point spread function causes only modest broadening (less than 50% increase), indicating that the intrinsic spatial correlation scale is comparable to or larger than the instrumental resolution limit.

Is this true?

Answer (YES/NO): NO